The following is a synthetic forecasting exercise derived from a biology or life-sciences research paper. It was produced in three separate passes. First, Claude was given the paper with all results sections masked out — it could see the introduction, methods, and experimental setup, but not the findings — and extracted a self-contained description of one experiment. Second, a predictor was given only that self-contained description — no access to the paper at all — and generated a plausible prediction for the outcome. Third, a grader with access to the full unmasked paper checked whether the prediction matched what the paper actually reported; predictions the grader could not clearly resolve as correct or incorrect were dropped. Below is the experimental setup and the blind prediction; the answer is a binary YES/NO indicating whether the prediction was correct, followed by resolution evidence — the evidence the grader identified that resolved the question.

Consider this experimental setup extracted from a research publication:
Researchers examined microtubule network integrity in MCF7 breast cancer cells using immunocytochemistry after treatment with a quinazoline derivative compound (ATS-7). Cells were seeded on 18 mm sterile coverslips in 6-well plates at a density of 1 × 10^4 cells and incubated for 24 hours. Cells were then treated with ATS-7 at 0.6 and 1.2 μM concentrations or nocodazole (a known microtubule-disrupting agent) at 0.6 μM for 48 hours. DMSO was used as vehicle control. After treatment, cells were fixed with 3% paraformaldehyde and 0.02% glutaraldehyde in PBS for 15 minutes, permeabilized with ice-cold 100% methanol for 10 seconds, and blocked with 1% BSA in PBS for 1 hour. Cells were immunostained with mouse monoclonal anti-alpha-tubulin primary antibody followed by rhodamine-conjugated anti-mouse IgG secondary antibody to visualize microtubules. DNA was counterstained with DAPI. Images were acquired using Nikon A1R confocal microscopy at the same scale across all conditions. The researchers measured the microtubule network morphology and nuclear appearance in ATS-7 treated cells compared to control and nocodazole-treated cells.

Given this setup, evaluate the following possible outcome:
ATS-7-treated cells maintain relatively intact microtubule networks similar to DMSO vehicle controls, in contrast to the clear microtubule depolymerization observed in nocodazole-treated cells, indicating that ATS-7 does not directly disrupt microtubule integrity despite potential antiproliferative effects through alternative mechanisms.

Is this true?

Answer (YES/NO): NO